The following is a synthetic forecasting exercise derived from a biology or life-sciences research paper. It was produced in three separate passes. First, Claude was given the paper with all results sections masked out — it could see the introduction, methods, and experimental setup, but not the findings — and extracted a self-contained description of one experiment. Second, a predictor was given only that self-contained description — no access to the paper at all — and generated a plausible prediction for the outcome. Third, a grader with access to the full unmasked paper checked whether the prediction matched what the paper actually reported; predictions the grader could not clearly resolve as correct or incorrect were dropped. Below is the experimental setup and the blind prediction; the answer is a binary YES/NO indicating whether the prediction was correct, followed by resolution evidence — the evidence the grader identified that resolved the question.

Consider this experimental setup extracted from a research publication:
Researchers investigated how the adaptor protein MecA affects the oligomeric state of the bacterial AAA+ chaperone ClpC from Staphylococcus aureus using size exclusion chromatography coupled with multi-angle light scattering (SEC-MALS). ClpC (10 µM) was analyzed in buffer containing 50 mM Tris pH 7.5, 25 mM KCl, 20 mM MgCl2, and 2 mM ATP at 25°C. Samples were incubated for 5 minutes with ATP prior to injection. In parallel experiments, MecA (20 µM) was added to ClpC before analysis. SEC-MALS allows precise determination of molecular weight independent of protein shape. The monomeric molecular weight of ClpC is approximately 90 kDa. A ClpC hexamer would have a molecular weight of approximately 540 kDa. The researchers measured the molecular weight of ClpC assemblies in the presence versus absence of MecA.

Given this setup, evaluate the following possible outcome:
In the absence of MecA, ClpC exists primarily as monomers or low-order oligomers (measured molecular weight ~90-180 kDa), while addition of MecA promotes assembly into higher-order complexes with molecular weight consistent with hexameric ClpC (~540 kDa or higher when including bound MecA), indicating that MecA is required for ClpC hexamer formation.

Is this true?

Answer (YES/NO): NO